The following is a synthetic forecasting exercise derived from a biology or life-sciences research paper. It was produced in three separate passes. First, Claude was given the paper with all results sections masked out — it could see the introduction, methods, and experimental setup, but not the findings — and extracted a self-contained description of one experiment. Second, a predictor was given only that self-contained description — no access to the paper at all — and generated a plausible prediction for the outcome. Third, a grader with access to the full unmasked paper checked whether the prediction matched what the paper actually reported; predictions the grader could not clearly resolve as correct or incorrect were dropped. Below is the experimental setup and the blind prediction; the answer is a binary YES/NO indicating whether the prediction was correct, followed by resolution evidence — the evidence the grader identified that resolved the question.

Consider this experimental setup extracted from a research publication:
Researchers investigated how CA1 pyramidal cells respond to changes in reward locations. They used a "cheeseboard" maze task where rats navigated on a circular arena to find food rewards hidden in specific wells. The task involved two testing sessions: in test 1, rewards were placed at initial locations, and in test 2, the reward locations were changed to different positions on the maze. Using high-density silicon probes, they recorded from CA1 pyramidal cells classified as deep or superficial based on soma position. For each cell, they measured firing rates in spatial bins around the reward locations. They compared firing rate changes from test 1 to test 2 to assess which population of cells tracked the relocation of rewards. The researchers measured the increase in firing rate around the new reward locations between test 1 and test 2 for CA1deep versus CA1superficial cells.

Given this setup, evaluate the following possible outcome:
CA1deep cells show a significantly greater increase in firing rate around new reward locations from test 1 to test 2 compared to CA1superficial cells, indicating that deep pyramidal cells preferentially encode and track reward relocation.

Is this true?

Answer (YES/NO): YES